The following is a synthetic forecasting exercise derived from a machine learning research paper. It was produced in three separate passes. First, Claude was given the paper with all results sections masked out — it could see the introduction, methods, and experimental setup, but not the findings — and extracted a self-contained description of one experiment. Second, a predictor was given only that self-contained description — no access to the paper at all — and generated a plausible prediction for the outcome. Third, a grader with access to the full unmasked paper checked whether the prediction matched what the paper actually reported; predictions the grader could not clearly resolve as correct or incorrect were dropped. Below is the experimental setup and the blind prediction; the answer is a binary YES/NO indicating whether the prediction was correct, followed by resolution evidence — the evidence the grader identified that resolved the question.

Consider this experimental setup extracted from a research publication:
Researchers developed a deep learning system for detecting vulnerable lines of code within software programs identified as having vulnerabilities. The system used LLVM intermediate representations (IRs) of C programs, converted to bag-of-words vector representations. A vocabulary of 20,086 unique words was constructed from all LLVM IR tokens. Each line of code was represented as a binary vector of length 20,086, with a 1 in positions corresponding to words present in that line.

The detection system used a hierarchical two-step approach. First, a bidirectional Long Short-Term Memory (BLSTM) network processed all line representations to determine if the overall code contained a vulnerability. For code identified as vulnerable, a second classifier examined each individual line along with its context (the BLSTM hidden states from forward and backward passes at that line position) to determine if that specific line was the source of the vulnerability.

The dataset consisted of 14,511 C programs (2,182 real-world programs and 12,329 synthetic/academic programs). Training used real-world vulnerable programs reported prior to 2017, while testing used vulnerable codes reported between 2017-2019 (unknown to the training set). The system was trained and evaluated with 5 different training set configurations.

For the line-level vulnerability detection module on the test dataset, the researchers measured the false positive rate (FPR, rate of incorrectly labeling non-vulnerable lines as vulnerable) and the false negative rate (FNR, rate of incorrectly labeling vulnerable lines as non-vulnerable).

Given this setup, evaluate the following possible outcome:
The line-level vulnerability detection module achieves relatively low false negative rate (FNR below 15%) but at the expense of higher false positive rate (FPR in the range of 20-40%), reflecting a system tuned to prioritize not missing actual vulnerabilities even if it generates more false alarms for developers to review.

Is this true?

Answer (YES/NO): NO